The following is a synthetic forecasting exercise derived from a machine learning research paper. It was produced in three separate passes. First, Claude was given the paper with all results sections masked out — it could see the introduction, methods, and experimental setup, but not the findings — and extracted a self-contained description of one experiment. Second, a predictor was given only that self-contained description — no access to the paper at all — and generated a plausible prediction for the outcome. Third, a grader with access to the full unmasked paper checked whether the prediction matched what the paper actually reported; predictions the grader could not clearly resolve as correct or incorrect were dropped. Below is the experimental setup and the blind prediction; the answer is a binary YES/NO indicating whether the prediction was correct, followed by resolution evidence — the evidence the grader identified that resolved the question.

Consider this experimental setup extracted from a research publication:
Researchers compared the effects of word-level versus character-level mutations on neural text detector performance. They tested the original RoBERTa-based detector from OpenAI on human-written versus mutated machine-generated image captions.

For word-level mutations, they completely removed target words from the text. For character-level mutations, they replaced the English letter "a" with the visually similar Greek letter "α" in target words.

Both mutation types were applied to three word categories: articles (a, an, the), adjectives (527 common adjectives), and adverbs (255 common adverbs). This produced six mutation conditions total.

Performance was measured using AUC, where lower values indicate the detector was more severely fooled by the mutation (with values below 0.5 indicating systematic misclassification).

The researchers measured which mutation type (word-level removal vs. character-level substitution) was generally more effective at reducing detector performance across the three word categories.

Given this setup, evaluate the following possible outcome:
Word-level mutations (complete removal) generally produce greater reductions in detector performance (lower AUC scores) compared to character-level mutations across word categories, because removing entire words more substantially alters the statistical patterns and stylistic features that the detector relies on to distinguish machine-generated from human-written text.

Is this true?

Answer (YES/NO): NO